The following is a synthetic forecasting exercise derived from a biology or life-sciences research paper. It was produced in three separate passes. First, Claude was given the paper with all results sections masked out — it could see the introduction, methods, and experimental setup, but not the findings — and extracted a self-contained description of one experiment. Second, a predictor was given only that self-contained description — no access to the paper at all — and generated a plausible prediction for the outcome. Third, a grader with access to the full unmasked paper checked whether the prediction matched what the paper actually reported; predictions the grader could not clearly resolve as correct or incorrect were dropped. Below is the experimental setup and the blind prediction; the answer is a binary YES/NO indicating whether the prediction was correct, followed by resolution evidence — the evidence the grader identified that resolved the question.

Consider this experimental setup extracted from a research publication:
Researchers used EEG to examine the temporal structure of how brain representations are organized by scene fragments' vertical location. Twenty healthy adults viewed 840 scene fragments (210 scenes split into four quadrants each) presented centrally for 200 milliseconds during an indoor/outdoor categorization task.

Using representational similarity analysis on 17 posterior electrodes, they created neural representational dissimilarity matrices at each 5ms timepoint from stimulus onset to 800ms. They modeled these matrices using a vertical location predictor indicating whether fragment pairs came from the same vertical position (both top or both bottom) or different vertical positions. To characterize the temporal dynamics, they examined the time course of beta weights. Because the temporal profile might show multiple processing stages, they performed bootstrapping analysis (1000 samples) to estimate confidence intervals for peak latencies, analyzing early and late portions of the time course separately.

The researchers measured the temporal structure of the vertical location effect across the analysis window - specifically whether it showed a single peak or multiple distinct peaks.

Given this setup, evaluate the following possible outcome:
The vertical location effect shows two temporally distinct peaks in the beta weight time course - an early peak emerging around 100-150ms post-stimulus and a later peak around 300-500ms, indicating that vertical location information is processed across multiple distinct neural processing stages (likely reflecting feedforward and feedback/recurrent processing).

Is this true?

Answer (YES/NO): NO